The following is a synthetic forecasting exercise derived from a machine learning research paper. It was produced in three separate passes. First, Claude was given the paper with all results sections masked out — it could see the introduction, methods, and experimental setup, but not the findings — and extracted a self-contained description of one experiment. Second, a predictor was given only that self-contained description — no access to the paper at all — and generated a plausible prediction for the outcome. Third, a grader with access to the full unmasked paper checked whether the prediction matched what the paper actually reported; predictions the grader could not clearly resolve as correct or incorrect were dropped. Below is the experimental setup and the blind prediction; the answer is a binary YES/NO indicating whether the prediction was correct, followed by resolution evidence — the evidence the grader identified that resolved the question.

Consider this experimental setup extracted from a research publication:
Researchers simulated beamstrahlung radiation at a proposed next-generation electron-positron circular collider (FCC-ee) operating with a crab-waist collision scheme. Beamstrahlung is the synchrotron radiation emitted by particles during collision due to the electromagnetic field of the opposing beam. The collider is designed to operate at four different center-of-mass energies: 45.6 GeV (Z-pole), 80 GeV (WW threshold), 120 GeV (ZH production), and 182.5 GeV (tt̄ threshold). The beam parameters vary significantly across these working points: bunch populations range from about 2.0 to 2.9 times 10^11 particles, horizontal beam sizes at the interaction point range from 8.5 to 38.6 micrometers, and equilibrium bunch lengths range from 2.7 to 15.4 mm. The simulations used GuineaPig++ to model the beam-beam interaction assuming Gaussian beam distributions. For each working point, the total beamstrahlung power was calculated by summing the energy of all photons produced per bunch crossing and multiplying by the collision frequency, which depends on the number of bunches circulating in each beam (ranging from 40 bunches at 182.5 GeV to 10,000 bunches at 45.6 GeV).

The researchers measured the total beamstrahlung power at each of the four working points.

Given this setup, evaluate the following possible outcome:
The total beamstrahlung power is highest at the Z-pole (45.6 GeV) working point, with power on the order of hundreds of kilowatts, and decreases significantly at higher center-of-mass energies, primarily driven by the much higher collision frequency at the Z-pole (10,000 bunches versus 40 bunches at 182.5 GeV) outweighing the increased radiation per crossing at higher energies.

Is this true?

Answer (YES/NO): YES